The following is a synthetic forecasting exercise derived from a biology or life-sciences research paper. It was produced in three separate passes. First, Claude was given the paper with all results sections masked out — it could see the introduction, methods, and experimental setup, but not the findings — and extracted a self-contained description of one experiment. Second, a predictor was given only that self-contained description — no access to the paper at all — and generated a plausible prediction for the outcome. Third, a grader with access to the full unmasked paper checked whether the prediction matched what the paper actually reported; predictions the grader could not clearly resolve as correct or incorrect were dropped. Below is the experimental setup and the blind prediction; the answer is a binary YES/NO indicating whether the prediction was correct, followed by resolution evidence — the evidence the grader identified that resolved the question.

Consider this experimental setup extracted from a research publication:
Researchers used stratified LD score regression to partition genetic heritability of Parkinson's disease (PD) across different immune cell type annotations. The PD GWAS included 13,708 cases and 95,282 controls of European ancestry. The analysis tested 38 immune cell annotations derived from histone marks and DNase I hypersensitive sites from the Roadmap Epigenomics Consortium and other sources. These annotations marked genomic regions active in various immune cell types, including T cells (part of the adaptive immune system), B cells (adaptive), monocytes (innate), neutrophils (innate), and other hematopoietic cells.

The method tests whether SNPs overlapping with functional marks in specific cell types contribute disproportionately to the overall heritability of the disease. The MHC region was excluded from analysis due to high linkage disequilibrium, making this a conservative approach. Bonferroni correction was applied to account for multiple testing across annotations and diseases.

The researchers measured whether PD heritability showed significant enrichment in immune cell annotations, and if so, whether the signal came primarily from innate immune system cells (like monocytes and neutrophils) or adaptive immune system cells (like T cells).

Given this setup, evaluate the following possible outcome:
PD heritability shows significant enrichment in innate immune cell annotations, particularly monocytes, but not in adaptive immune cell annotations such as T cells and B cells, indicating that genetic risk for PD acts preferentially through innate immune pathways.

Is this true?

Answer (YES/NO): NO